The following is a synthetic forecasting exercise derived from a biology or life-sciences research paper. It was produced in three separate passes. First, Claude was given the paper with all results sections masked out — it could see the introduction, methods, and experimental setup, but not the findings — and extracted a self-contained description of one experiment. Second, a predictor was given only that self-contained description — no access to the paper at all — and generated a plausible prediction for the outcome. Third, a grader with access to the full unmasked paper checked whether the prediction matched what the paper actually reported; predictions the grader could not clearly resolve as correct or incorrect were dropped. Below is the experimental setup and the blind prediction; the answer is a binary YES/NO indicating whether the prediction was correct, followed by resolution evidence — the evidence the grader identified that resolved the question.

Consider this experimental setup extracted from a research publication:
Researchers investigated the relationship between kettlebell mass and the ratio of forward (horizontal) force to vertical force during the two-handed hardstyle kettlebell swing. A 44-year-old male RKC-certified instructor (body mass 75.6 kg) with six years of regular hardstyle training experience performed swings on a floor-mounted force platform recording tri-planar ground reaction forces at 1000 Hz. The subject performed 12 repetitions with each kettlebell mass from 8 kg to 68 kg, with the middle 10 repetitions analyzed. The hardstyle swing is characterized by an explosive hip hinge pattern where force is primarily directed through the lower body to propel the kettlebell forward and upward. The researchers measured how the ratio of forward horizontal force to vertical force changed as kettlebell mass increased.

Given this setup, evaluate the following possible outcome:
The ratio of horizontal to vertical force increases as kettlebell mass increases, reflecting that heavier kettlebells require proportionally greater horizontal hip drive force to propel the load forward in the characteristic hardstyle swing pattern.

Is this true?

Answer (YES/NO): YES